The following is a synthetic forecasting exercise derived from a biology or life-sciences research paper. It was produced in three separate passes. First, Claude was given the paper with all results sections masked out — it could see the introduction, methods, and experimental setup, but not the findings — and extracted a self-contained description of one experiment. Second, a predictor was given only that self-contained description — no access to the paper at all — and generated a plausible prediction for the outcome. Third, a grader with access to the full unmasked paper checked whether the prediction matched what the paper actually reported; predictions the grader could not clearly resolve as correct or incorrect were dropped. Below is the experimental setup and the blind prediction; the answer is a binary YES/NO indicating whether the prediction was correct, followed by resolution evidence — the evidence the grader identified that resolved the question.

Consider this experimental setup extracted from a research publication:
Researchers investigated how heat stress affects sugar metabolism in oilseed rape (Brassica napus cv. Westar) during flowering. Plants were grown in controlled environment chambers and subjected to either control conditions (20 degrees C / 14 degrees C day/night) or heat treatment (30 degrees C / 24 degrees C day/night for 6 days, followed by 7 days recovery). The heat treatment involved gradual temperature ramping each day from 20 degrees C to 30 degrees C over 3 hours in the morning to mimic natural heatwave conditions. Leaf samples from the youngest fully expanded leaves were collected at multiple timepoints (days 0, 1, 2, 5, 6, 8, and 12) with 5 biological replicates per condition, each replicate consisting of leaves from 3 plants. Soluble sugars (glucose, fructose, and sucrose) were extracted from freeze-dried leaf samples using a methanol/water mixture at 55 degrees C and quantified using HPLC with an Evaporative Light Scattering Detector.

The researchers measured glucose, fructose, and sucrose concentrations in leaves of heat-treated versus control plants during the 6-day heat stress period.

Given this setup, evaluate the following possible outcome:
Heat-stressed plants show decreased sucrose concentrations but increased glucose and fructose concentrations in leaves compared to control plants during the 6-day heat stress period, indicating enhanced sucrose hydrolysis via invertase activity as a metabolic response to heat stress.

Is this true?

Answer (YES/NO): NO